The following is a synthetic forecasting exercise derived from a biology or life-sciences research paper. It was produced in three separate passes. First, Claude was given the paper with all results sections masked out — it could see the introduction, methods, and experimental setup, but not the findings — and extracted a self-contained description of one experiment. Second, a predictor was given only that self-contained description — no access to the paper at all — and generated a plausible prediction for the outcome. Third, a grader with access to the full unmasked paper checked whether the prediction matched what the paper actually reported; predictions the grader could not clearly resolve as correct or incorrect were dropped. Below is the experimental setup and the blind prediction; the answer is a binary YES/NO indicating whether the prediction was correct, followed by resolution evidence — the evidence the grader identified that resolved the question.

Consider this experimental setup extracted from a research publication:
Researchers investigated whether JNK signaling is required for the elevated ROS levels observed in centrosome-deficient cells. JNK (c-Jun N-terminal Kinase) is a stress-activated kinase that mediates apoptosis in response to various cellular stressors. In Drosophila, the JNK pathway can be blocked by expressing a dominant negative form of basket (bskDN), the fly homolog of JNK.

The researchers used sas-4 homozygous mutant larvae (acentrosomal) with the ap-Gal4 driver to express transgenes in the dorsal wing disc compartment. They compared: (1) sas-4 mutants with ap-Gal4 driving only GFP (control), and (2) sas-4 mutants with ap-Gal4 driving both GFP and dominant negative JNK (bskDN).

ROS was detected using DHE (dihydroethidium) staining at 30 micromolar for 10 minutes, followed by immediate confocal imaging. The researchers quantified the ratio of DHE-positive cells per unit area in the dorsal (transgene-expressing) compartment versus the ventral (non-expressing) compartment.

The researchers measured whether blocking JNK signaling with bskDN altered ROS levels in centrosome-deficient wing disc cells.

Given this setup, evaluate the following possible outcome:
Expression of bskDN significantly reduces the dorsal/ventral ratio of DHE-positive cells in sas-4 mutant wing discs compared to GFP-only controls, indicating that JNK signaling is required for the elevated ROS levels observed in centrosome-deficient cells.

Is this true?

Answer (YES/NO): YES